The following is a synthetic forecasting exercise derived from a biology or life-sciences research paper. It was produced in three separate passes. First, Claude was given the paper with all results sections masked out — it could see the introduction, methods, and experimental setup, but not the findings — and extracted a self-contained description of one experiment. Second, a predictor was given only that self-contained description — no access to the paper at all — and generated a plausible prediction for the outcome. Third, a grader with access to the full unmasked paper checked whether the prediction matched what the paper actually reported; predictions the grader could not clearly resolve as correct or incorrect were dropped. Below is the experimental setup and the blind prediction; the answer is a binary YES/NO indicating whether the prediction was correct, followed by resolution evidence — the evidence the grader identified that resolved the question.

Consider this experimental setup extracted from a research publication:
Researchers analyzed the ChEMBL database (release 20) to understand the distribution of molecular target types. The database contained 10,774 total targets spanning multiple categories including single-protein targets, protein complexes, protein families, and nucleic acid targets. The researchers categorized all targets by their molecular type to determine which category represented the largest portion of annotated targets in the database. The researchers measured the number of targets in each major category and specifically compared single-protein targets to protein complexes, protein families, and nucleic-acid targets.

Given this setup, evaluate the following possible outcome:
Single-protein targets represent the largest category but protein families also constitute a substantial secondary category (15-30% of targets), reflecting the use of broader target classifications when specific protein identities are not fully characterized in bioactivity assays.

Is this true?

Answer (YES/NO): NO